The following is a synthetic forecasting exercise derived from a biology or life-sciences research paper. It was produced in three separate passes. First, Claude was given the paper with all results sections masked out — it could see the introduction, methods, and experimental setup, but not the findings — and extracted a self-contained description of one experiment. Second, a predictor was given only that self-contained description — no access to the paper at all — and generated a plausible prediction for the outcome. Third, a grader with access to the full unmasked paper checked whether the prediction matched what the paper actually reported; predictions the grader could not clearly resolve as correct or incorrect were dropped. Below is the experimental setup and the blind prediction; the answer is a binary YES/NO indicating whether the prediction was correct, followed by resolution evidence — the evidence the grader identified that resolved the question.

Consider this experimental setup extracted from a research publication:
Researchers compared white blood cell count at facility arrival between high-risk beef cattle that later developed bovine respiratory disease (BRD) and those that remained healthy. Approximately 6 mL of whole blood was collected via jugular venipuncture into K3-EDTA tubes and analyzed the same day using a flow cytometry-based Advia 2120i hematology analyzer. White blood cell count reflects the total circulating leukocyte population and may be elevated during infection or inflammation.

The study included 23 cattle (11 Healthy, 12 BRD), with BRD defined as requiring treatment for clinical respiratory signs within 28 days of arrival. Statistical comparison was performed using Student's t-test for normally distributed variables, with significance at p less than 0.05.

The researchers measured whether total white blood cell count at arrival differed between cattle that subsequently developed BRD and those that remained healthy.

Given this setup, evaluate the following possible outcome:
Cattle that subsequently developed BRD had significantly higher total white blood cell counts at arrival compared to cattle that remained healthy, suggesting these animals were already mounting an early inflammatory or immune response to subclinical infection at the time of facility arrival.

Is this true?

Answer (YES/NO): NO